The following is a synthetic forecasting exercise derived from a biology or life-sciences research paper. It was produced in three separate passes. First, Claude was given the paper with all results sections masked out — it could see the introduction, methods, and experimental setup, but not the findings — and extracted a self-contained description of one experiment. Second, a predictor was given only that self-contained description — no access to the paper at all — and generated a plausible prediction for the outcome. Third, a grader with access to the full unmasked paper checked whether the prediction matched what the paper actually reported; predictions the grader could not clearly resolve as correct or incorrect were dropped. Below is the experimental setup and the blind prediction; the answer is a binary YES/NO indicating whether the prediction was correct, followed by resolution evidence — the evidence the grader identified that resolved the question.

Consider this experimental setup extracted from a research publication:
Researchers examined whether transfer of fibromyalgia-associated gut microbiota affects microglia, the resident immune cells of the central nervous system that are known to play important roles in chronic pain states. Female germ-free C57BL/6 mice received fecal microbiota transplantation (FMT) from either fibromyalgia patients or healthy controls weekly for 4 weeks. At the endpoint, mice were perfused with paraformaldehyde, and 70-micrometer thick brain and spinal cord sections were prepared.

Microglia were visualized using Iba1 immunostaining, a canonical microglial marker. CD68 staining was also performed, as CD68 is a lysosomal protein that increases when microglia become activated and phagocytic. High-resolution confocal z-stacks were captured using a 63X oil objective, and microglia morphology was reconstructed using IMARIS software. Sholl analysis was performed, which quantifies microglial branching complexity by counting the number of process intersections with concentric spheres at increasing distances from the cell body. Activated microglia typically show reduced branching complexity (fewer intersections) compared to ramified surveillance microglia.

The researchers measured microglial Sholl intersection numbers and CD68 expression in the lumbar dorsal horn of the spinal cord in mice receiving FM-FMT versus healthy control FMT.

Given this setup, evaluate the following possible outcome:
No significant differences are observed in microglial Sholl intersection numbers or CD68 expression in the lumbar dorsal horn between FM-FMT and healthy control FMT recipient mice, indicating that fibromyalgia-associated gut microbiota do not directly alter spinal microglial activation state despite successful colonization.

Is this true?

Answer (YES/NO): NO